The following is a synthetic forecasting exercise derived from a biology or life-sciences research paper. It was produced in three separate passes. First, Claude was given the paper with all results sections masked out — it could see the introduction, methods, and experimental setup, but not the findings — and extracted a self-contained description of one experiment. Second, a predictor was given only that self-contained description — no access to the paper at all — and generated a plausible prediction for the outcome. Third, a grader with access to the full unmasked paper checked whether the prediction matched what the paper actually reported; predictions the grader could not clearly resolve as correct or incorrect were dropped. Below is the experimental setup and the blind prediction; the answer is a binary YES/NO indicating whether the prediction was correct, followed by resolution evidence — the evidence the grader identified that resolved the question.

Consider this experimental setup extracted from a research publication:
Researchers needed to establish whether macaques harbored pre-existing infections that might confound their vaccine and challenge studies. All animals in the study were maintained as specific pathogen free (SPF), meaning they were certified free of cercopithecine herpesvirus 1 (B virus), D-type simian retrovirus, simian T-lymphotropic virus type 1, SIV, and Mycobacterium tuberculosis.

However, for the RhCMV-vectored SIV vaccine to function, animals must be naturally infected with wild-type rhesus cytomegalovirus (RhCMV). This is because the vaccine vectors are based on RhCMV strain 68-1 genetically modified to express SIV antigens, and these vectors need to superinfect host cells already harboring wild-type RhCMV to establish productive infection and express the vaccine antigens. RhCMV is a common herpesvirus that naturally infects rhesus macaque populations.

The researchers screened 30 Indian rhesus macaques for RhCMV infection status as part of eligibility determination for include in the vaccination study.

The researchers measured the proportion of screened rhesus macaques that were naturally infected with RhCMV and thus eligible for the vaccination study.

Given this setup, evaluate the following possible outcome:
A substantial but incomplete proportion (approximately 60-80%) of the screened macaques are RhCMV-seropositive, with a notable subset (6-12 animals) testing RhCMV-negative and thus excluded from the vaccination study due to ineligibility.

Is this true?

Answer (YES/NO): NO